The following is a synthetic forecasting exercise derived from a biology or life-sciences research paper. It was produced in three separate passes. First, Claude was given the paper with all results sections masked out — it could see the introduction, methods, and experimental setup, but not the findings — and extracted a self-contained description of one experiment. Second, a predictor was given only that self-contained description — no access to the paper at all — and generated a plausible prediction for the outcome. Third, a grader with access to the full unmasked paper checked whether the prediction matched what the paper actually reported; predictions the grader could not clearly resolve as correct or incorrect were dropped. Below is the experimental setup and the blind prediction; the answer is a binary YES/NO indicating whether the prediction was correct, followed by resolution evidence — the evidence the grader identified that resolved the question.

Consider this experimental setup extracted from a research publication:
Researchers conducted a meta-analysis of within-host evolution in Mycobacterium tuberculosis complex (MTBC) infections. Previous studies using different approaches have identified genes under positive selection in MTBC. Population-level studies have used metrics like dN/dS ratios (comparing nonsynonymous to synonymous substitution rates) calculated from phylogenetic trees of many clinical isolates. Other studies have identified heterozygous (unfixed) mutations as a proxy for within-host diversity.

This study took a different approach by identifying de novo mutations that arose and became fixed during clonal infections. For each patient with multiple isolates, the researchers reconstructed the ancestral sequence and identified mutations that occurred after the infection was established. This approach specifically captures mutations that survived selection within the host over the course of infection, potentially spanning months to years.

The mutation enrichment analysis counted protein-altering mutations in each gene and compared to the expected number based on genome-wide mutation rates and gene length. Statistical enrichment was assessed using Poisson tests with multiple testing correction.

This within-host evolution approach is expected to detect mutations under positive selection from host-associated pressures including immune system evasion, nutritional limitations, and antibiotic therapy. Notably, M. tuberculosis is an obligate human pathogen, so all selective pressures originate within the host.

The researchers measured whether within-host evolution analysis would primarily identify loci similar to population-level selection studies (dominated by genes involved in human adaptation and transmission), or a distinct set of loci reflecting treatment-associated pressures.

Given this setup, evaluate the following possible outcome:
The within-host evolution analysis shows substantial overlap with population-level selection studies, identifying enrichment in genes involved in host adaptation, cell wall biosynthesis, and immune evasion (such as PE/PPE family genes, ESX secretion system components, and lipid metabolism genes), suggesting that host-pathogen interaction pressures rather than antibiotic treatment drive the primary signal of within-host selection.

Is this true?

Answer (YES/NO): NO